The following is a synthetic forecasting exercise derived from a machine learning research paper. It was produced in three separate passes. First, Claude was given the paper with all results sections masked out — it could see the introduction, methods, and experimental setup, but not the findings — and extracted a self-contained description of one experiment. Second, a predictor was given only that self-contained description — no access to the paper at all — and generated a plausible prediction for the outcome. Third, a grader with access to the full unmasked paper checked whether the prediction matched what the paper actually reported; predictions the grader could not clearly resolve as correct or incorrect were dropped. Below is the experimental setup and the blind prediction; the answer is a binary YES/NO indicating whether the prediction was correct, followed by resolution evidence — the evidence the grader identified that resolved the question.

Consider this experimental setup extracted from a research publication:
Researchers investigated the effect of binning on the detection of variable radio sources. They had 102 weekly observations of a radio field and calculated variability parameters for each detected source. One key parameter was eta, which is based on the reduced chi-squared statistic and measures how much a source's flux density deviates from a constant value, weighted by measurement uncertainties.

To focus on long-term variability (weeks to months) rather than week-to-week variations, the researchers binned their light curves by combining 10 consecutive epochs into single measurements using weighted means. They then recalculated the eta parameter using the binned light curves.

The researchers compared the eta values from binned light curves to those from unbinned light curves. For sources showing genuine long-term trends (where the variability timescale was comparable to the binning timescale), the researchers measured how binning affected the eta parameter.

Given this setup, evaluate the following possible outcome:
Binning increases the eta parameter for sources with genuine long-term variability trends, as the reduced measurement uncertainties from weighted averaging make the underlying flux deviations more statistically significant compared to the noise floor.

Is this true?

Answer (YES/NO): YES